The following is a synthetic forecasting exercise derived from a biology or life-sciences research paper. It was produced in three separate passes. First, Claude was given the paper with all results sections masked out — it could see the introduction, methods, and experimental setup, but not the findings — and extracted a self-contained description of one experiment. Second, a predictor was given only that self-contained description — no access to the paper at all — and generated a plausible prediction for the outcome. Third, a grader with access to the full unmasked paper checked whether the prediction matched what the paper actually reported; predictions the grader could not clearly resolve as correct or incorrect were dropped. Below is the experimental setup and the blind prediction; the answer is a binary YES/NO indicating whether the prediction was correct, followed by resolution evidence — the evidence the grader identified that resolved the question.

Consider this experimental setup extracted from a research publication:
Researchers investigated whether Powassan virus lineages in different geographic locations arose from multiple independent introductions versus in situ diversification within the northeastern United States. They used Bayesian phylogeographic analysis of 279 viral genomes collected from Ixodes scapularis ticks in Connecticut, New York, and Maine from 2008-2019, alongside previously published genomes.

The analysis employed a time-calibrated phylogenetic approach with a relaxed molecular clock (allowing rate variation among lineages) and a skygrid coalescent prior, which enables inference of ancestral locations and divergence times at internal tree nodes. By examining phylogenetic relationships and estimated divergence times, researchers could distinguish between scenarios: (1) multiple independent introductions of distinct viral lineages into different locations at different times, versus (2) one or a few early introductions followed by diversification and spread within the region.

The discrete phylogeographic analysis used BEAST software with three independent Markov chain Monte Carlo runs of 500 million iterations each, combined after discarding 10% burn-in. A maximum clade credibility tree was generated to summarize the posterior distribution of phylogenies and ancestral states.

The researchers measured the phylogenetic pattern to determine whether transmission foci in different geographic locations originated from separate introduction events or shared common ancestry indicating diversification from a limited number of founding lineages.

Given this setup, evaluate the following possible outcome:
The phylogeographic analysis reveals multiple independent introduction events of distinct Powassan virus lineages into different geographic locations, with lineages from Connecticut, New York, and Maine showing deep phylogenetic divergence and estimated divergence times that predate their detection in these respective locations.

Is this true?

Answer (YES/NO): NO